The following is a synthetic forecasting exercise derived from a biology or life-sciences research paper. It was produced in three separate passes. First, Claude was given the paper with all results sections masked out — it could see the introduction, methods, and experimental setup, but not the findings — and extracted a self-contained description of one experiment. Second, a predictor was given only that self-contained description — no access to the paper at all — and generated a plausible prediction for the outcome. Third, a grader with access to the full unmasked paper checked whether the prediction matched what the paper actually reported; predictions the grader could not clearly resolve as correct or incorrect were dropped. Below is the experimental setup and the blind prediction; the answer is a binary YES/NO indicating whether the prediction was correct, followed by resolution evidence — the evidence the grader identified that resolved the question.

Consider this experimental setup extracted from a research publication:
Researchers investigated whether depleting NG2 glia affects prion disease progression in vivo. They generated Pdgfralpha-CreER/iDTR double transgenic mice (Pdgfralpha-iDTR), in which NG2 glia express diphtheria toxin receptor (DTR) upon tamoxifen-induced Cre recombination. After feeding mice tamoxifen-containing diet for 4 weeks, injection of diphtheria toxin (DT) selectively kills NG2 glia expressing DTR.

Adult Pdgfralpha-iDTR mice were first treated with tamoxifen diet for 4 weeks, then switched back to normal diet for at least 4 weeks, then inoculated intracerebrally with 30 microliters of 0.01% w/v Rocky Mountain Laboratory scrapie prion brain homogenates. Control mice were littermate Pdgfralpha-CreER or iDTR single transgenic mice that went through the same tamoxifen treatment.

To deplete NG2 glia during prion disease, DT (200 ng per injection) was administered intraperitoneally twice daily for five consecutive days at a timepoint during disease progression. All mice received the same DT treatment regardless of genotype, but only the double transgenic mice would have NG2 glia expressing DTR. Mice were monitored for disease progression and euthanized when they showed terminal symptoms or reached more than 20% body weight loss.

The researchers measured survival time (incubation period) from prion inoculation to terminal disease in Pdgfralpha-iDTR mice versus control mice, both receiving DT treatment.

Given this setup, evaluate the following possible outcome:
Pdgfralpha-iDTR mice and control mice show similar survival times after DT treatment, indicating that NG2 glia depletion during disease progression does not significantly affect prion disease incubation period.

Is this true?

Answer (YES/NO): NO